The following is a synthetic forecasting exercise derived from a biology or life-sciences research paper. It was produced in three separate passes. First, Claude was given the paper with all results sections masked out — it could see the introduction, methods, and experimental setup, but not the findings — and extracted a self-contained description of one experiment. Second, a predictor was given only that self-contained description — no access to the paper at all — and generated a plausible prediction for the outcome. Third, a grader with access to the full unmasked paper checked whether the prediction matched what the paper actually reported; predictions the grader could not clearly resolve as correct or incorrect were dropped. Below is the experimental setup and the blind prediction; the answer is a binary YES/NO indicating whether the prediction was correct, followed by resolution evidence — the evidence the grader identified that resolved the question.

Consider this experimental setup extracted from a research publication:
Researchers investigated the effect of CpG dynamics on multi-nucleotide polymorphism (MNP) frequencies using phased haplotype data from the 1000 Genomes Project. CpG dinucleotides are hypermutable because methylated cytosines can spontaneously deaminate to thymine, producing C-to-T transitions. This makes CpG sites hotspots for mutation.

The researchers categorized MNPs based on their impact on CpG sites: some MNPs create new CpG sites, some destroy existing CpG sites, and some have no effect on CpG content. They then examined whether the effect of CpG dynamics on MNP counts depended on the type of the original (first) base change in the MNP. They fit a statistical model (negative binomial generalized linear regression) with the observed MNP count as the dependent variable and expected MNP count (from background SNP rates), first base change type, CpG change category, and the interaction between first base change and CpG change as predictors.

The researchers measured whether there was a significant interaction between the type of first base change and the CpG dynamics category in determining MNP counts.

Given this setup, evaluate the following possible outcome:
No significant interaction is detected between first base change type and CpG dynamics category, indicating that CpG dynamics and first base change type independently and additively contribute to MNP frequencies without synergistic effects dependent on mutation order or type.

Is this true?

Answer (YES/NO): NO